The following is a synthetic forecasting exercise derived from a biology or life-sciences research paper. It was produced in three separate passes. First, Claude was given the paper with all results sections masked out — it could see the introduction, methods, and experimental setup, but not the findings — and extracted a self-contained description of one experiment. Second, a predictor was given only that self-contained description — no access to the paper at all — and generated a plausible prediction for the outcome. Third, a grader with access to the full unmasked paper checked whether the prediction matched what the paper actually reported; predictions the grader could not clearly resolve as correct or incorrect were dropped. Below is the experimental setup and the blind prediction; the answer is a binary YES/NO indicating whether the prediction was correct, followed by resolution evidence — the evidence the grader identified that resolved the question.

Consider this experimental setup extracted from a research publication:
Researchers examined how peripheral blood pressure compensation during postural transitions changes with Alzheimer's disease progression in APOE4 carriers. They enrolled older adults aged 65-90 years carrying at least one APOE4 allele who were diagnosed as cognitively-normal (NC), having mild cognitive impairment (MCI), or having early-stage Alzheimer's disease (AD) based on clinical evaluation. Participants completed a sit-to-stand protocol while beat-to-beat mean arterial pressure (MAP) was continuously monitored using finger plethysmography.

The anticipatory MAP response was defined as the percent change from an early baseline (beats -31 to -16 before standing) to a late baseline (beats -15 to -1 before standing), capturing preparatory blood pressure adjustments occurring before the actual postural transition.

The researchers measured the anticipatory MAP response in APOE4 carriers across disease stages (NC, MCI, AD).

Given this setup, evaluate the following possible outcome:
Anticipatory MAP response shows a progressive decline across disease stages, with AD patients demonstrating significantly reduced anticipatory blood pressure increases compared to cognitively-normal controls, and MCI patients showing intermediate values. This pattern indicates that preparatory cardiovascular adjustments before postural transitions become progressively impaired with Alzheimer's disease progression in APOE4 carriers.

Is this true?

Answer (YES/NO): NO